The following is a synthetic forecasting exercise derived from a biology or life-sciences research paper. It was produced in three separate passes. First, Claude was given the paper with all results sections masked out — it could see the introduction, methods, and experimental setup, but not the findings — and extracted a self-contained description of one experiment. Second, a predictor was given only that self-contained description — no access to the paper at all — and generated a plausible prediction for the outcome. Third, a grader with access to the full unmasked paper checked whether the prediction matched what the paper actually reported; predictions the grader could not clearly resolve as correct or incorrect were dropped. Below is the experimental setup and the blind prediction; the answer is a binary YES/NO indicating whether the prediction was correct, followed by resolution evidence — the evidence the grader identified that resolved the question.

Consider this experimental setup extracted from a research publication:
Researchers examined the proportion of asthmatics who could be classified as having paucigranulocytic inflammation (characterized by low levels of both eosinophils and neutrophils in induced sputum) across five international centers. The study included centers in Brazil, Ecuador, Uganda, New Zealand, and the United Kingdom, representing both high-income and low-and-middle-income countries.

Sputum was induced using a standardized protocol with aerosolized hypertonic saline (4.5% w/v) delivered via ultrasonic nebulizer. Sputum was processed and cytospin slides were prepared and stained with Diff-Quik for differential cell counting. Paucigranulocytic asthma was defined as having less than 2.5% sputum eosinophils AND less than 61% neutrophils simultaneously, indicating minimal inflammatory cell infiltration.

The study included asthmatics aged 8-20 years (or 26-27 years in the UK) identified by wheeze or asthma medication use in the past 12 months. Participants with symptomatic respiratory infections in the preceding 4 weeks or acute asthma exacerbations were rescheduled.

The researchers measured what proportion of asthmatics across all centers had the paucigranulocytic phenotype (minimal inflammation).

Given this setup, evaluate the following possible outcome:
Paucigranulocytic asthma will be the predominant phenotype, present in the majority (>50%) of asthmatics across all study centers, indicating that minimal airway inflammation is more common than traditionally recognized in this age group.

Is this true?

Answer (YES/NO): NO